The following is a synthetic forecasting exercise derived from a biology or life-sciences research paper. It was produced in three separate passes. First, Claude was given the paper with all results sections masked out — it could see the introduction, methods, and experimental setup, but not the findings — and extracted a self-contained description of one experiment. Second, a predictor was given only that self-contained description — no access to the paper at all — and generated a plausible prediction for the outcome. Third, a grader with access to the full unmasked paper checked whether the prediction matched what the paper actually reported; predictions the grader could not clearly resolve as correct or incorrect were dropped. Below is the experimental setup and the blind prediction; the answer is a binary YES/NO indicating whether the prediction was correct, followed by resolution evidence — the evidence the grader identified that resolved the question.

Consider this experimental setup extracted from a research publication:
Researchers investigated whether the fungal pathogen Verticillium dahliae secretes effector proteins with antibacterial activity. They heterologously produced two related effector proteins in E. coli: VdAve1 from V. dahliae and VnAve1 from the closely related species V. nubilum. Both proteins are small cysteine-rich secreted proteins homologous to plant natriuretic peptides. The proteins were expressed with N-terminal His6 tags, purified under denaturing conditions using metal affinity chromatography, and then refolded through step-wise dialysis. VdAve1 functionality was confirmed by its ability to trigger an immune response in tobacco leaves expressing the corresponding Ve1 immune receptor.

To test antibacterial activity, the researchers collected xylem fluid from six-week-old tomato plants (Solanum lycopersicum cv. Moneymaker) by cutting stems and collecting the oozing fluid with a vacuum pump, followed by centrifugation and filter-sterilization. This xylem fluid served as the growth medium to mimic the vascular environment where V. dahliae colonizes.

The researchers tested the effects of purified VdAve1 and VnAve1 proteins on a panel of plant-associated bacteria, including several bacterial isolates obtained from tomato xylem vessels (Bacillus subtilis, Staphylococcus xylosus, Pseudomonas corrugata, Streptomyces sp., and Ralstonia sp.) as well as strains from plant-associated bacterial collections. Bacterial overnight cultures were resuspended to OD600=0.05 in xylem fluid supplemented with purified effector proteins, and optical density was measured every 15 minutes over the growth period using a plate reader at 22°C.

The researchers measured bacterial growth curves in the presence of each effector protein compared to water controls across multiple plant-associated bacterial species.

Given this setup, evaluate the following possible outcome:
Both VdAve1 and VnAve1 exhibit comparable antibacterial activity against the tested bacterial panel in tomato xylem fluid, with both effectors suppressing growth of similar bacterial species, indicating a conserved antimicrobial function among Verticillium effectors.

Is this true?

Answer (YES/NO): NO